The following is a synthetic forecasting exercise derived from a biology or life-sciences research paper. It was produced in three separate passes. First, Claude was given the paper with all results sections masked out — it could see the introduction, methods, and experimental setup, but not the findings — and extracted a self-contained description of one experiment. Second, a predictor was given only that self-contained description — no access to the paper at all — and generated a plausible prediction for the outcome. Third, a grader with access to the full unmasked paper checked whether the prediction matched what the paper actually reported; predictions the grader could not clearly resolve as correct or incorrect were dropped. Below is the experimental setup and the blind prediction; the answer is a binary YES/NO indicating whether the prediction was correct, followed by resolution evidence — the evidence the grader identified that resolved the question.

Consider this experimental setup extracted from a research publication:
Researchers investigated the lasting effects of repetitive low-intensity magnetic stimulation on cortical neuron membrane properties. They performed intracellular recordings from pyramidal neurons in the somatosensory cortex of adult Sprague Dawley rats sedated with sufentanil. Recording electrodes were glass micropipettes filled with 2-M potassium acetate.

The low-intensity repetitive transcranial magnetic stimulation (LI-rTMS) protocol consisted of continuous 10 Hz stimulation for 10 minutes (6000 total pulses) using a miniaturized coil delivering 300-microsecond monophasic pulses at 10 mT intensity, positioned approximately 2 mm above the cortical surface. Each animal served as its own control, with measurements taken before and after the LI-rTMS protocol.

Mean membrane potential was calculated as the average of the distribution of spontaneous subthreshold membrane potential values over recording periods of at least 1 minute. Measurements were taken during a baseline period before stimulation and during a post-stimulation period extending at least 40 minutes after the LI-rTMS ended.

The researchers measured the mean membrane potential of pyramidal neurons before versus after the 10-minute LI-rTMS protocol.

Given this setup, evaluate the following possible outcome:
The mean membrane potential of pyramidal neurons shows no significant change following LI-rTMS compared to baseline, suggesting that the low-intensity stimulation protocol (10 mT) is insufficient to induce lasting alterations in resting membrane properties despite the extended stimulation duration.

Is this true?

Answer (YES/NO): NO